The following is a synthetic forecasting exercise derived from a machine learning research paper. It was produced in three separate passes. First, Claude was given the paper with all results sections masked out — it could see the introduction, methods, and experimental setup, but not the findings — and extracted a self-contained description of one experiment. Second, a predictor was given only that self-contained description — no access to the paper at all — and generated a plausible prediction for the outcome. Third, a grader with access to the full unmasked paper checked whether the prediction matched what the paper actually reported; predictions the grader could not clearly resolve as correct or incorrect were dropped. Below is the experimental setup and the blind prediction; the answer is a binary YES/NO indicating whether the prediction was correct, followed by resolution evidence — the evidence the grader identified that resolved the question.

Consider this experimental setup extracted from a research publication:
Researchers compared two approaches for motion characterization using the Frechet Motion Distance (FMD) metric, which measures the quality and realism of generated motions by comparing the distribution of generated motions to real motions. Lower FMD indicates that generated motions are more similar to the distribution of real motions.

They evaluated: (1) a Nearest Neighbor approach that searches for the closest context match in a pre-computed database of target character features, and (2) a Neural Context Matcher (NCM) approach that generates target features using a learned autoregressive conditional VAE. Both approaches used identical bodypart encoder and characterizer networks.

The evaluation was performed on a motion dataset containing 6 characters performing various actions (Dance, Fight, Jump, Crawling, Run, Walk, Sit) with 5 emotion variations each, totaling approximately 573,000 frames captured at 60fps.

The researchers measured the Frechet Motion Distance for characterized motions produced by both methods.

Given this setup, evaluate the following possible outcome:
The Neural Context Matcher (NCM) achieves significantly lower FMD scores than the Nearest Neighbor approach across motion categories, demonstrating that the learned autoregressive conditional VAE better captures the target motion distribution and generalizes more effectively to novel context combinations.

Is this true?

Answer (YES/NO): NO